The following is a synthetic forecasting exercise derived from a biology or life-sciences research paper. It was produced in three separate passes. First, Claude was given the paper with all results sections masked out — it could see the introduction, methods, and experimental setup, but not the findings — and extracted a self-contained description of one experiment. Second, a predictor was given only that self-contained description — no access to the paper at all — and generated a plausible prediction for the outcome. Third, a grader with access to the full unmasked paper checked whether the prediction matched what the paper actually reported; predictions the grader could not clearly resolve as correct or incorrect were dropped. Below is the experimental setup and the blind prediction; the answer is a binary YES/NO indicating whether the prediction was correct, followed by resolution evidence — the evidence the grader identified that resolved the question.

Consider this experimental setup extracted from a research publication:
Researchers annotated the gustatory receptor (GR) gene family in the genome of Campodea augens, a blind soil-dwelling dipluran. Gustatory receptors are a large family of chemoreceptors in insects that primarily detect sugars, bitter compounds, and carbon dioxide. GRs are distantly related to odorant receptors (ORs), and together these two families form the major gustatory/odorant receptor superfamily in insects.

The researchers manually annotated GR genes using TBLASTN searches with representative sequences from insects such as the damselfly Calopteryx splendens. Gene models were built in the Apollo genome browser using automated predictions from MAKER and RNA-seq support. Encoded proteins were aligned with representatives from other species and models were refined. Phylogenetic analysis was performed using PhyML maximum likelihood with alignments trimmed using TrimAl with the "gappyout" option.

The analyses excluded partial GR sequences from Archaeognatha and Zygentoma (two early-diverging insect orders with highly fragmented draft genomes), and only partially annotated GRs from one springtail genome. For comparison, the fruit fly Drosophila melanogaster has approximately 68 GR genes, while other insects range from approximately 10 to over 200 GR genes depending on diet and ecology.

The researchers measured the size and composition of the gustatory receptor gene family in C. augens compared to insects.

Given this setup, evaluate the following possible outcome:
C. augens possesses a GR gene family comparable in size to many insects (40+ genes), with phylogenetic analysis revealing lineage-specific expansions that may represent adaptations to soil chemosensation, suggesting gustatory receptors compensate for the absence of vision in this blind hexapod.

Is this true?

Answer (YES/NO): NO